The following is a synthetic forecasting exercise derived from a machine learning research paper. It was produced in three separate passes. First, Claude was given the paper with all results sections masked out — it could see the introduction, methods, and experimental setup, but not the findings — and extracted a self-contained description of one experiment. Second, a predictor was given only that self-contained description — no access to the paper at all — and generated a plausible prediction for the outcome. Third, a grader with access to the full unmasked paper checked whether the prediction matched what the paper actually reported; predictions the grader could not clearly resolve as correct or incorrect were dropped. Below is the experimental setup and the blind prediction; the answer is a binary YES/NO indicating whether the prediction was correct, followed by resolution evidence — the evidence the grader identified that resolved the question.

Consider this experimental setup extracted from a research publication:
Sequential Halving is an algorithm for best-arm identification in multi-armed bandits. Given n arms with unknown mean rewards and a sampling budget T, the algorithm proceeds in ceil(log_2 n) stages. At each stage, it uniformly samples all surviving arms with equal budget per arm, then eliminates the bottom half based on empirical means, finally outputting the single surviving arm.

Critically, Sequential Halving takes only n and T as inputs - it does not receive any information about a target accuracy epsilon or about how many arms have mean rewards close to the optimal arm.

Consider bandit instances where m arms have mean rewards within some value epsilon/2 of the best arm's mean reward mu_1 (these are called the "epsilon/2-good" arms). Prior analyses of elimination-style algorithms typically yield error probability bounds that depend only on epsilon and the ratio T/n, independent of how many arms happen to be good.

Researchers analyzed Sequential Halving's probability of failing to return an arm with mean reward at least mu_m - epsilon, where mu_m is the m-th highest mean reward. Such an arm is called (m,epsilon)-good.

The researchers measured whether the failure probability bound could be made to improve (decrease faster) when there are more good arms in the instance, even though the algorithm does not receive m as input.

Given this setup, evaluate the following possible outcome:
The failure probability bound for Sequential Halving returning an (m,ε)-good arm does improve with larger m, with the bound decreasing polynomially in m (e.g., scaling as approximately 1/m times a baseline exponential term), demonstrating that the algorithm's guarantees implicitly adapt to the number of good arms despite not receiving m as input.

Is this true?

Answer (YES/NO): NO